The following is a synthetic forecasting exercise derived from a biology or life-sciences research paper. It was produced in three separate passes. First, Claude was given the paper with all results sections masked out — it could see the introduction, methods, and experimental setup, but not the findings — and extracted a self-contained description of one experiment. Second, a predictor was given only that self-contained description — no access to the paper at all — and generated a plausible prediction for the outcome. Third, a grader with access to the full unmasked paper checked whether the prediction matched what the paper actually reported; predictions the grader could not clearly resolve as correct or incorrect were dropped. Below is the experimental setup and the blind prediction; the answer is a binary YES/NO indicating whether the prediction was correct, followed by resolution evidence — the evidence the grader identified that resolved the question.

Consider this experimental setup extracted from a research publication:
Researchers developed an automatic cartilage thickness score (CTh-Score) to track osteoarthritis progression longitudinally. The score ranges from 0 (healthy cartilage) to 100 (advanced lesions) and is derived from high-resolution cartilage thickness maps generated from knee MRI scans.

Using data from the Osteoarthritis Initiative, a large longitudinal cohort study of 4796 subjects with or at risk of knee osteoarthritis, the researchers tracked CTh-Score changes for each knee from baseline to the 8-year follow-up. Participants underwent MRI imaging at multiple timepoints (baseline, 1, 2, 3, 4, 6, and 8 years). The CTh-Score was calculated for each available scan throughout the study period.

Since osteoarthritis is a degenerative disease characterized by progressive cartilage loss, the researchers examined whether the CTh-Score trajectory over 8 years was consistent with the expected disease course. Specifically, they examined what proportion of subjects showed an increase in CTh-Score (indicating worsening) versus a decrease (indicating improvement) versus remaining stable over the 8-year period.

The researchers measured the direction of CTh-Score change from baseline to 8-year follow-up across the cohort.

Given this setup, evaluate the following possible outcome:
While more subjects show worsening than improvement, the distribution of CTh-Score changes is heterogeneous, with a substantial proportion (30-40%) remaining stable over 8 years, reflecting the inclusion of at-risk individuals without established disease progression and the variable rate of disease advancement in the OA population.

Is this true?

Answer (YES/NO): NO